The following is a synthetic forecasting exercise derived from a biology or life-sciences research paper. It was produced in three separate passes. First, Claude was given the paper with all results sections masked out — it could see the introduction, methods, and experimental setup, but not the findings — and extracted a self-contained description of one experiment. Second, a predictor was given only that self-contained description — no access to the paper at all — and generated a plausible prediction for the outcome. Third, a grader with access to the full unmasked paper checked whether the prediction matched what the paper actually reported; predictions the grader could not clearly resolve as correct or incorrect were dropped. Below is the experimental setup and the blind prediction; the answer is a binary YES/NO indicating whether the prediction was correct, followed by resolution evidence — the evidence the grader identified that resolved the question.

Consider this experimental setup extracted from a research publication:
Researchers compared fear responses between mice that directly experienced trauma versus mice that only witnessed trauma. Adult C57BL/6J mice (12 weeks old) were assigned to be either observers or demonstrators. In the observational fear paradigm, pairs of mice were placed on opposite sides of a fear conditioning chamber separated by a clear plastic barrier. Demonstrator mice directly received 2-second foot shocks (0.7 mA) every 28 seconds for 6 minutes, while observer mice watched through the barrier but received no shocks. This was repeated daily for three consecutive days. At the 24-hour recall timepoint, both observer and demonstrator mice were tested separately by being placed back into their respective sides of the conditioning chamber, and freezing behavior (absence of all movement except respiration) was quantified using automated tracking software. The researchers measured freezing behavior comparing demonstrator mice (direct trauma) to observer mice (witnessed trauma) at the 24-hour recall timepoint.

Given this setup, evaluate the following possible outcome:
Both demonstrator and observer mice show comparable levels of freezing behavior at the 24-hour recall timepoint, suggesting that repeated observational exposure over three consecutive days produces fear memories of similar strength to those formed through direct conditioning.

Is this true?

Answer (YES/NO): NO